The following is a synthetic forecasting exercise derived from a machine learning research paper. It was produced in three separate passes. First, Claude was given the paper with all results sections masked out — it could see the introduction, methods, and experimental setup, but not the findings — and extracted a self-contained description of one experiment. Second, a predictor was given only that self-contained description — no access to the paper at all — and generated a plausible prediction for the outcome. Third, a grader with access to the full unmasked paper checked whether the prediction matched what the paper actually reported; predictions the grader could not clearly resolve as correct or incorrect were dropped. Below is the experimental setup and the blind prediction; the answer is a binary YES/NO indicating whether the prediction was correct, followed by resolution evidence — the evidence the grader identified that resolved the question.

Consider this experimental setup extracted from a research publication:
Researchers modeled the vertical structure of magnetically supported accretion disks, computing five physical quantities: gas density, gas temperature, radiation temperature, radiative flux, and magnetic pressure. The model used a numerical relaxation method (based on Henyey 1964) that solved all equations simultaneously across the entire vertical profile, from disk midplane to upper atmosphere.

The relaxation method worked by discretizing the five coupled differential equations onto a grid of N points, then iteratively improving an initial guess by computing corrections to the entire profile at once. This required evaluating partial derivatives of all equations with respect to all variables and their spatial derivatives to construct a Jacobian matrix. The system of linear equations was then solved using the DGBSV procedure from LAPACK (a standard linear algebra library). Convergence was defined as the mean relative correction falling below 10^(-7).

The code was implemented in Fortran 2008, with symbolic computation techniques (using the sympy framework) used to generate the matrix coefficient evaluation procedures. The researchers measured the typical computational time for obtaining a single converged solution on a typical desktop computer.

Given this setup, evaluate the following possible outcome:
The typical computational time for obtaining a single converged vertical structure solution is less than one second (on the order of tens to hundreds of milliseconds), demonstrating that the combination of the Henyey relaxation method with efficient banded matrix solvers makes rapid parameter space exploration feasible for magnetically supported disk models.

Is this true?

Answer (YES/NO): YES